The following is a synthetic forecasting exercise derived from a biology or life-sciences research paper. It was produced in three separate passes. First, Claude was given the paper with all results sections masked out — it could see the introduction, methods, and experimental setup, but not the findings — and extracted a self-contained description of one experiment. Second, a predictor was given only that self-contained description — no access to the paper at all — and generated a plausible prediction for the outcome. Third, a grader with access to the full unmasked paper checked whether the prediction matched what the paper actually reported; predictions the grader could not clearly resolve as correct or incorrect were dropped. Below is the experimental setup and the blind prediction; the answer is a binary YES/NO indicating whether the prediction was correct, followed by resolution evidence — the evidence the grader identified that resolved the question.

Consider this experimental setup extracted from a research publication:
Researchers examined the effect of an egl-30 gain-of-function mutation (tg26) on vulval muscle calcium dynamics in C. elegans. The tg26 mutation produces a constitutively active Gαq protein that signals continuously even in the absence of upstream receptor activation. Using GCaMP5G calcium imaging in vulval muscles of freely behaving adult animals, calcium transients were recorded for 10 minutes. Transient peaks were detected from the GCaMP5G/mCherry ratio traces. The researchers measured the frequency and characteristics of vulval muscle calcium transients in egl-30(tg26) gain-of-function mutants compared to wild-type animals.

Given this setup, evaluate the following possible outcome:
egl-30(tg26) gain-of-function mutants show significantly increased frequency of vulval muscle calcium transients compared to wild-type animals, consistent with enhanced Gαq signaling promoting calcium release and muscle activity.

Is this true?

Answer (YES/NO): YES